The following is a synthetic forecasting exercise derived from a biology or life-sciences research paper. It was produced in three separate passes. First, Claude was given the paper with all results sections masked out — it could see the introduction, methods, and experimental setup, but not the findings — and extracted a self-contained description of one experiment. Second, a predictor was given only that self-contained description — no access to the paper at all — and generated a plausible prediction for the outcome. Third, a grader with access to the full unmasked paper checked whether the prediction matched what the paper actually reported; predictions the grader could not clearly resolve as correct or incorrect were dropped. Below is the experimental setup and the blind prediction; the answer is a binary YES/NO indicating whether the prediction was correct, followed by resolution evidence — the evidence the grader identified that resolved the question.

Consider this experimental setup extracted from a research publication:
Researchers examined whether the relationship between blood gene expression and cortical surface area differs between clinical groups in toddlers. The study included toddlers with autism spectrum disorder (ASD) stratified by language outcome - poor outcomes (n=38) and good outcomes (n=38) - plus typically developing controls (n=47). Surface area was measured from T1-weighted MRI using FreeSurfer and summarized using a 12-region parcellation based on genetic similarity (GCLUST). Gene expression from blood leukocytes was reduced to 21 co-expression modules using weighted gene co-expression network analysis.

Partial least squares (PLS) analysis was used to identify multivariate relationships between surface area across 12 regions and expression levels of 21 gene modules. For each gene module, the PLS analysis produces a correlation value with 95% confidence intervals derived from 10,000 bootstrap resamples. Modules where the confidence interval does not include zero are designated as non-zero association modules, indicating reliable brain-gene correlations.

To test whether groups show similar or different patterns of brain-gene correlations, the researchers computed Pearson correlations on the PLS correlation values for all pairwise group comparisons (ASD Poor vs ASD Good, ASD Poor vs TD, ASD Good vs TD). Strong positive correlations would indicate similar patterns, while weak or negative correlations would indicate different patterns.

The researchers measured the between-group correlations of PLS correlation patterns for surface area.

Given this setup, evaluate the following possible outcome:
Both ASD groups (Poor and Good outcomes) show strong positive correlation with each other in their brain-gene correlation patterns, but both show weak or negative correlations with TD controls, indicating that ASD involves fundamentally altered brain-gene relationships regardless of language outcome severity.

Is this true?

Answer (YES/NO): NO